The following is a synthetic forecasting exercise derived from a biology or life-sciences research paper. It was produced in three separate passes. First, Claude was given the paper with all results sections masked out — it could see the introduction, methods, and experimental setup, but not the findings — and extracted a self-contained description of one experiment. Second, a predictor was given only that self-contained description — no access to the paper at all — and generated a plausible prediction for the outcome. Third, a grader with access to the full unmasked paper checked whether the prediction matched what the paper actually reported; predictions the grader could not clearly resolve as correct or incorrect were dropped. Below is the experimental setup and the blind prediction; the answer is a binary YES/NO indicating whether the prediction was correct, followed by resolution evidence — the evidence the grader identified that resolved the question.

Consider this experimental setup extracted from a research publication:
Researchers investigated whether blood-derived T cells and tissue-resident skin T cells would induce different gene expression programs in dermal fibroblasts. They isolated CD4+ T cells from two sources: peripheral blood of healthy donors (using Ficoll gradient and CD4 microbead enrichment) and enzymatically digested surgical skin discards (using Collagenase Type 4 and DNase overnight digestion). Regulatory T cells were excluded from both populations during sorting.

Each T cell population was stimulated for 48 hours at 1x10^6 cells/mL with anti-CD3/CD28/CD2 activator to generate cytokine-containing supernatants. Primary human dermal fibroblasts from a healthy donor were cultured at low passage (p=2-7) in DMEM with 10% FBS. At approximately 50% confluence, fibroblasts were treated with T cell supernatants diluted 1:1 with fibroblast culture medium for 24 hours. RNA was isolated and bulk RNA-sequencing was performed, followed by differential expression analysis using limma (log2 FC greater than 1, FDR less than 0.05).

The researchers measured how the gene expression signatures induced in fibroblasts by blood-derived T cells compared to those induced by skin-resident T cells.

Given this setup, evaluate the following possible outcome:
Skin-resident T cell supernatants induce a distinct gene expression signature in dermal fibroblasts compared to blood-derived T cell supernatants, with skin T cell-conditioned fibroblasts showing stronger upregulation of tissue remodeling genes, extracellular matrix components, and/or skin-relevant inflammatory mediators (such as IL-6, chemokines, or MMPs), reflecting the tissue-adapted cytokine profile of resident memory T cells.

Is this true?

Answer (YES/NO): NO